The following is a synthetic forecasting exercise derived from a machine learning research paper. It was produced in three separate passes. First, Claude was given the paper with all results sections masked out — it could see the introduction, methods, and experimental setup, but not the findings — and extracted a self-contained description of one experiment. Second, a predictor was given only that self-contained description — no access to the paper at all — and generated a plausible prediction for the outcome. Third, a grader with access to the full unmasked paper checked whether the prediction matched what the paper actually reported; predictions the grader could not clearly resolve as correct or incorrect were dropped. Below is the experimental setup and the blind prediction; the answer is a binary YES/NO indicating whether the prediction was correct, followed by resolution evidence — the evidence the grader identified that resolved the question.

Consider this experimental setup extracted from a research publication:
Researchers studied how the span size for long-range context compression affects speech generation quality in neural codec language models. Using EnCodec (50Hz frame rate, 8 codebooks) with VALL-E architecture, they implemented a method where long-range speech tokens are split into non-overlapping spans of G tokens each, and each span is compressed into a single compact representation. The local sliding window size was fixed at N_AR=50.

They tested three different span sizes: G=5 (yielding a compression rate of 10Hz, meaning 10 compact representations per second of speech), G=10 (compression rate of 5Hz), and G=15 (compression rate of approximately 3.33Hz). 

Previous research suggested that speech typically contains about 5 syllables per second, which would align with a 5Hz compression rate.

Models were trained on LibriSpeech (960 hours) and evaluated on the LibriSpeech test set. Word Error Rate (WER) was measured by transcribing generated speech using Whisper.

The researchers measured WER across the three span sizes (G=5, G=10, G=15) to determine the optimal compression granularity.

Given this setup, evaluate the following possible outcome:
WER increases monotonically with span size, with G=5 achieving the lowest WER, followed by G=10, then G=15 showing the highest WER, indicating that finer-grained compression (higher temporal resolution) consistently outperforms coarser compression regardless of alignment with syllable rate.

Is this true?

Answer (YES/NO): NO